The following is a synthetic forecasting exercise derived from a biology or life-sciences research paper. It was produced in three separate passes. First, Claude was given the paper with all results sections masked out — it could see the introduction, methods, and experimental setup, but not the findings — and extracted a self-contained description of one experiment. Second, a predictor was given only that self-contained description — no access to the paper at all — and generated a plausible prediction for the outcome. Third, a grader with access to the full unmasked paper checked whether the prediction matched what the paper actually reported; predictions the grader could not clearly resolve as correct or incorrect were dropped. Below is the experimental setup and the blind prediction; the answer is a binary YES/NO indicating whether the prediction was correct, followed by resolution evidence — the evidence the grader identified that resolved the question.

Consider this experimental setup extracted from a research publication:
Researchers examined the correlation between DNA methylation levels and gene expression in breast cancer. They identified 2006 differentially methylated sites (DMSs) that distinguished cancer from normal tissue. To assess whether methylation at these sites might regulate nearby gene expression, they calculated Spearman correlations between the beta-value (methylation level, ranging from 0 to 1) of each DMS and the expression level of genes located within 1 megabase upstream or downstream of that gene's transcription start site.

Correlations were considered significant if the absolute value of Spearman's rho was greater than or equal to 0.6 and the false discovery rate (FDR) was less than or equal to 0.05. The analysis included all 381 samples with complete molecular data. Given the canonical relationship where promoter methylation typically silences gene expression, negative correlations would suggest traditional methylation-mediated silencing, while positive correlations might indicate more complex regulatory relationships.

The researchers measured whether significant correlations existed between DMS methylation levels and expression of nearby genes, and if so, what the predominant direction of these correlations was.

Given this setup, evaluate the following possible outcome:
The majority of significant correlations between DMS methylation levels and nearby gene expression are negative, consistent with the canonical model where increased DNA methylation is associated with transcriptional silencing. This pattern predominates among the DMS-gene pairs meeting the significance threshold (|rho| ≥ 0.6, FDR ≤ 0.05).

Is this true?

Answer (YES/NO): YES